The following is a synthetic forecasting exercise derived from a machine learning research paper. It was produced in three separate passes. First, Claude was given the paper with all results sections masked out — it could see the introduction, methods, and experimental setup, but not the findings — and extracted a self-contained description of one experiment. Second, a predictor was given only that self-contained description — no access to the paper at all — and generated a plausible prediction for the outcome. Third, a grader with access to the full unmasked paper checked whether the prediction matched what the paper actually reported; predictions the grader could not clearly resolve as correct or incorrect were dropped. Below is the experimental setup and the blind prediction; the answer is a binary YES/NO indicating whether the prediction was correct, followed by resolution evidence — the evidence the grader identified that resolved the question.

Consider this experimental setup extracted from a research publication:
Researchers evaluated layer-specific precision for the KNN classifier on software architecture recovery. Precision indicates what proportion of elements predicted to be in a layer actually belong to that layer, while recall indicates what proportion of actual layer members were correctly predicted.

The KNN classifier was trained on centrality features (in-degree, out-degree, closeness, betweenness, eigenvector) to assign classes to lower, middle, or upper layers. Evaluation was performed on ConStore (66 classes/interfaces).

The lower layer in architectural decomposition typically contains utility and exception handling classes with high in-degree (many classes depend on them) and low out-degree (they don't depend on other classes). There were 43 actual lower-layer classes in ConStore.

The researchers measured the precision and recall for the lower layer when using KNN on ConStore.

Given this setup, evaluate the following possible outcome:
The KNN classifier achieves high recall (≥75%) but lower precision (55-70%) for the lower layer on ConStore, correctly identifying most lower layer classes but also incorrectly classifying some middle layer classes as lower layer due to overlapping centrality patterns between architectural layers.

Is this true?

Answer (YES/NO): NO